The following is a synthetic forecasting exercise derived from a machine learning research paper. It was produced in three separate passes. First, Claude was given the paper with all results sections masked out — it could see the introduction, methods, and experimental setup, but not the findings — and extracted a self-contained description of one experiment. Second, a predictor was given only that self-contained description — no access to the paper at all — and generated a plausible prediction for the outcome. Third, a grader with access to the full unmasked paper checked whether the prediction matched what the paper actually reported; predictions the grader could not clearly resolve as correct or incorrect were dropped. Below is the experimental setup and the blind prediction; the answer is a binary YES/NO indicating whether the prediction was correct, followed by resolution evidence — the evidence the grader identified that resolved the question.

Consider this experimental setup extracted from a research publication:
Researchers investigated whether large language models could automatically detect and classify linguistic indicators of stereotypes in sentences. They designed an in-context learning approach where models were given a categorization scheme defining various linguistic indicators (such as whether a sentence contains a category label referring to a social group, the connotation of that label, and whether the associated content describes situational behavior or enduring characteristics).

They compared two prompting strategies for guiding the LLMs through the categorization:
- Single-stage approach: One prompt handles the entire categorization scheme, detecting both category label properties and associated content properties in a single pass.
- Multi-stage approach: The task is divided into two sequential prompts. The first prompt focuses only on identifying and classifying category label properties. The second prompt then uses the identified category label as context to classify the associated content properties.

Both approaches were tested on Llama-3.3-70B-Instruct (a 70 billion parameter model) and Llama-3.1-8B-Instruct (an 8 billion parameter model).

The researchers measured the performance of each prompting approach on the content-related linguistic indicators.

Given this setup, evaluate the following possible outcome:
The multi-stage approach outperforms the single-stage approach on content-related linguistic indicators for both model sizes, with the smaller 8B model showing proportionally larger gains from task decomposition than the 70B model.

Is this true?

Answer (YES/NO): NO